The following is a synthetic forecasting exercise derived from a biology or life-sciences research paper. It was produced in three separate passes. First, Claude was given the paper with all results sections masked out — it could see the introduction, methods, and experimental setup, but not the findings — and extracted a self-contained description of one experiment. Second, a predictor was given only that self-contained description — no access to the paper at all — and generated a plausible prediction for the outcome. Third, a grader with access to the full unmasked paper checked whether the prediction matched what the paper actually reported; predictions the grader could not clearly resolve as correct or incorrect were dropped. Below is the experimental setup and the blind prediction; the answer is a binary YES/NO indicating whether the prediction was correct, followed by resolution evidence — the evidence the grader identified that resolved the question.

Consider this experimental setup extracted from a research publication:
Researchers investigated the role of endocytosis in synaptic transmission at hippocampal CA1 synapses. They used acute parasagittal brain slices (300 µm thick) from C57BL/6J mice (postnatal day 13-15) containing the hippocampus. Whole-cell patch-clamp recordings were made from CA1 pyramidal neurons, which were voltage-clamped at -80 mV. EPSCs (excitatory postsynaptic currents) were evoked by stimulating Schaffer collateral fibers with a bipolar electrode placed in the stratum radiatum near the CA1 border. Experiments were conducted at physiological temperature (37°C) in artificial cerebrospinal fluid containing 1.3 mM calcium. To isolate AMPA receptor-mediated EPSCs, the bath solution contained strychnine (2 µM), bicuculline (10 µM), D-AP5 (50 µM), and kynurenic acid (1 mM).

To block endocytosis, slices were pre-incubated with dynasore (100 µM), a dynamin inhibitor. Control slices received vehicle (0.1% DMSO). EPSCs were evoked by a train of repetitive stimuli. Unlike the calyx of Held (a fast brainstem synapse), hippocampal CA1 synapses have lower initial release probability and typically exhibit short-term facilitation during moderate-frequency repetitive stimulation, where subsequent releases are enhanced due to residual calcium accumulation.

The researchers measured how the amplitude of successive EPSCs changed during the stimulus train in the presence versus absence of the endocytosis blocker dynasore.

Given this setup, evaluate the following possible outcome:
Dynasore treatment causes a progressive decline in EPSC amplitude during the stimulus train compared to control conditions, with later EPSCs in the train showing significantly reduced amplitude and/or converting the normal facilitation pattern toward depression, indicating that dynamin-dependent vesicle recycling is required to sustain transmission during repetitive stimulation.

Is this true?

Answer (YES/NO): YES